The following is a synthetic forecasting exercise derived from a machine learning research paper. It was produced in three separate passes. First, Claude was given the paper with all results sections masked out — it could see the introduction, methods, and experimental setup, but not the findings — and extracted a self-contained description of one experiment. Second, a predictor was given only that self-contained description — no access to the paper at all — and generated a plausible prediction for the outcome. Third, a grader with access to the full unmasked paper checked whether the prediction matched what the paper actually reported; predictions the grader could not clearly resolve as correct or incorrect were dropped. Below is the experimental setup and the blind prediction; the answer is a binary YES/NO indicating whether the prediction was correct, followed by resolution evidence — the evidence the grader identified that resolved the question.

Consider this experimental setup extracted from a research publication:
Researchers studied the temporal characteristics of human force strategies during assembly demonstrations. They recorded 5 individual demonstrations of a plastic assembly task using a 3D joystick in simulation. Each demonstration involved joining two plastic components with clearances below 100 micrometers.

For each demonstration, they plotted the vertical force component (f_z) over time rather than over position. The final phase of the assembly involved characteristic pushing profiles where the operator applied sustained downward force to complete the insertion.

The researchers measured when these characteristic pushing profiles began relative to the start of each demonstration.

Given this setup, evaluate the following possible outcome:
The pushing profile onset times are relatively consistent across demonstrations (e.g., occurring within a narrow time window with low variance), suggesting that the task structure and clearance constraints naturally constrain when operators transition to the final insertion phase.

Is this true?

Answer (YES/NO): NO